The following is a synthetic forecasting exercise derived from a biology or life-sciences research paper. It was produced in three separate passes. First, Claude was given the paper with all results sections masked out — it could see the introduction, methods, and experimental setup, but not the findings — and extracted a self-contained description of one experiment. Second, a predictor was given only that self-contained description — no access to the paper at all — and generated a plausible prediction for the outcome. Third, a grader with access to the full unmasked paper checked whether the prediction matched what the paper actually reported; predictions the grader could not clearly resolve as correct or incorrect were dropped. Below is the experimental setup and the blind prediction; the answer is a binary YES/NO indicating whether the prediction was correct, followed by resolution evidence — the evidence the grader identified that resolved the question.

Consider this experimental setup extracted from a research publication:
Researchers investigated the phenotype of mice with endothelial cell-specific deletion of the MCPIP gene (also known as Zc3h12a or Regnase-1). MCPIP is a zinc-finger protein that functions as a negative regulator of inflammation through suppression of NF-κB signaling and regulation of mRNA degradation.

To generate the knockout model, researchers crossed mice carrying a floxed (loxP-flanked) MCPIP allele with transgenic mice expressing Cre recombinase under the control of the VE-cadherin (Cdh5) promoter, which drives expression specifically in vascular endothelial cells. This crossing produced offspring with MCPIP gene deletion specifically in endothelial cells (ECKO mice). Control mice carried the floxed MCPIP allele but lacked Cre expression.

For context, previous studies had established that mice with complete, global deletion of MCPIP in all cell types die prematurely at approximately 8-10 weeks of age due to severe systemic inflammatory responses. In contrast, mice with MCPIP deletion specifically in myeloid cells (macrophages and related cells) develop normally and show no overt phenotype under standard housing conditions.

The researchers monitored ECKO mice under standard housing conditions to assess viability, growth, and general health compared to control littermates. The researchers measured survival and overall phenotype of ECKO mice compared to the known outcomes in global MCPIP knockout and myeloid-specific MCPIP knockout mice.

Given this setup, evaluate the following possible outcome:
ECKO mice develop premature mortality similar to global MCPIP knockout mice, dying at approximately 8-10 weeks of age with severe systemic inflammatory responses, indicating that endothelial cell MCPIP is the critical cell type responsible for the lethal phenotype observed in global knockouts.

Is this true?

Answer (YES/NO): NO